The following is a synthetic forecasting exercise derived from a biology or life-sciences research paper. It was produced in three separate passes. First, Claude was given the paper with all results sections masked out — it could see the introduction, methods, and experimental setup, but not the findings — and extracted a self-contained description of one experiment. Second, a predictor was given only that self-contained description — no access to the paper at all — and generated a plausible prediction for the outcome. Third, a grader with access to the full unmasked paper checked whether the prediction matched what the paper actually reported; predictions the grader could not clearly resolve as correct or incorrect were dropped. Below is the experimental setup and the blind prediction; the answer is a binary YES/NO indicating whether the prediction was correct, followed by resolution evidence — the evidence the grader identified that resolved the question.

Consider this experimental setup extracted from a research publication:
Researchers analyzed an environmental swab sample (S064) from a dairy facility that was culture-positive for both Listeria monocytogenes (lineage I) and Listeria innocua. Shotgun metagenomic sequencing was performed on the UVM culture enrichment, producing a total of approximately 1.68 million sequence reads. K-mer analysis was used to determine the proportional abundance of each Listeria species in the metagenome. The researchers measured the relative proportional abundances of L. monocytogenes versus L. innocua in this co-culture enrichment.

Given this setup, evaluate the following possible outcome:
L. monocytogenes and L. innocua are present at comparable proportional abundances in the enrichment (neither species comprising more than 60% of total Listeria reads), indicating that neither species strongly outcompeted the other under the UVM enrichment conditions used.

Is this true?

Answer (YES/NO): NO